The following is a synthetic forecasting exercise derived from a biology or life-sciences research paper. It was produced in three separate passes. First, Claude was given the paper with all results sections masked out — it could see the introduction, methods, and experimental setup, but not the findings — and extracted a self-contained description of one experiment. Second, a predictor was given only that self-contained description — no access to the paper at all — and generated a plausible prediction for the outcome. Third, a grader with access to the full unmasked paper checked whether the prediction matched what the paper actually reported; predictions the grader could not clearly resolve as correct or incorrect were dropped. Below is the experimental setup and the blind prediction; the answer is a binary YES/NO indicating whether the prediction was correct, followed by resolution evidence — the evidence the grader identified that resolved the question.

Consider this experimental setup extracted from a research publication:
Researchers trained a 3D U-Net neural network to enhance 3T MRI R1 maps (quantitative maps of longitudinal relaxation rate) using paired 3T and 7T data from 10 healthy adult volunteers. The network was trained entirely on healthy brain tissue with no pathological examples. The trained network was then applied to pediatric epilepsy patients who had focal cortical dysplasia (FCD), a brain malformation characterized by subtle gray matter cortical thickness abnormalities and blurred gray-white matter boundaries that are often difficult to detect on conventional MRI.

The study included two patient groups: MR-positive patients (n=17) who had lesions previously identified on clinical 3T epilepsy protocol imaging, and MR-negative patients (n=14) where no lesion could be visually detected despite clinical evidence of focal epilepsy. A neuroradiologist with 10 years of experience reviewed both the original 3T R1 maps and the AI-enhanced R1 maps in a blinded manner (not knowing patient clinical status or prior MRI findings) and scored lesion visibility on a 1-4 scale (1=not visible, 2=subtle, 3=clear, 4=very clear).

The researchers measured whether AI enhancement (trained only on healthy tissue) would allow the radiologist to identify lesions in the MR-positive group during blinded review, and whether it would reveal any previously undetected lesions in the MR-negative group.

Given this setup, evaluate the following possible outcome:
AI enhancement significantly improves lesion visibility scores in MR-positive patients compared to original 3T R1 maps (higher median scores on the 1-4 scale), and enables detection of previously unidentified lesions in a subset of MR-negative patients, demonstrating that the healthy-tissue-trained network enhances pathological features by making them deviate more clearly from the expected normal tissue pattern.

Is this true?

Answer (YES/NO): YES